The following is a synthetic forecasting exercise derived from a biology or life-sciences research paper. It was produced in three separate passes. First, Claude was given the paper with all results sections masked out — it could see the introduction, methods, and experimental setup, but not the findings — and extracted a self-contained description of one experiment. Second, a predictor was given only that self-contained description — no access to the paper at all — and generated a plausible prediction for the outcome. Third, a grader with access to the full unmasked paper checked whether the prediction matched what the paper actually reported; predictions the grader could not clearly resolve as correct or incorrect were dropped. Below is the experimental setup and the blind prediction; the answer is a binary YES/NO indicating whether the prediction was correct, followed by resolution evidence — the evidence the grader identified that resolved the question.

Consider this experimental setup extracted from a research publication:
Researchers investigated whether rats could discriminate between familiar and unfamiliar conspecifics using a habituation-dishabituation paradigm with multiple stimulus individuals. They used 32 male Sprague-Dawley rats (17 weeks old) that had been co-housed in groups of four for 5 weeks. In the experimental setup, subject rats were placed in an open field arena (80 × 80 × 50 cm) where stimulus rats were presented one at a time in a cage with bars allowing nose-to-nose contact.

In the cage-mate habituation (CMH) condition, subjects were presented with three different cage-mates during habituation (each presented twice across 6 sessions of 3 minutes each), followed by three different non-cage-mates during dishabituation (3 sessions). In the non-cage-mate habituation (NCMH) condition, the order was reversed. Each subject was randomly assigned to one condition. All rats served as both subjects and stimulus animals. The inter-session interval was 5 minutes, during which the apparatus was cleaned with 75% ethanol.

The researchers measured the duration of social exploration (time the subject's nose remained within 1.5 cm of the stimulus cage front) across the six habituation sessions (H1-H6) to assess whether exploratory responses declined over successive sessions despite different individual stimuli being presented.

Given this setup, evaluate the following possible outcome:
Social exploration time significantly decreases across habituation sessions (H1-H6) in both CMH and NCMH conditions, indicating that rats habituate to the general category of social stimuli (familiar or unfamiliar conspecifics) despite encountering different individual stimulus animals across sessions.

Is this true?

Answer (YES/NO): YES